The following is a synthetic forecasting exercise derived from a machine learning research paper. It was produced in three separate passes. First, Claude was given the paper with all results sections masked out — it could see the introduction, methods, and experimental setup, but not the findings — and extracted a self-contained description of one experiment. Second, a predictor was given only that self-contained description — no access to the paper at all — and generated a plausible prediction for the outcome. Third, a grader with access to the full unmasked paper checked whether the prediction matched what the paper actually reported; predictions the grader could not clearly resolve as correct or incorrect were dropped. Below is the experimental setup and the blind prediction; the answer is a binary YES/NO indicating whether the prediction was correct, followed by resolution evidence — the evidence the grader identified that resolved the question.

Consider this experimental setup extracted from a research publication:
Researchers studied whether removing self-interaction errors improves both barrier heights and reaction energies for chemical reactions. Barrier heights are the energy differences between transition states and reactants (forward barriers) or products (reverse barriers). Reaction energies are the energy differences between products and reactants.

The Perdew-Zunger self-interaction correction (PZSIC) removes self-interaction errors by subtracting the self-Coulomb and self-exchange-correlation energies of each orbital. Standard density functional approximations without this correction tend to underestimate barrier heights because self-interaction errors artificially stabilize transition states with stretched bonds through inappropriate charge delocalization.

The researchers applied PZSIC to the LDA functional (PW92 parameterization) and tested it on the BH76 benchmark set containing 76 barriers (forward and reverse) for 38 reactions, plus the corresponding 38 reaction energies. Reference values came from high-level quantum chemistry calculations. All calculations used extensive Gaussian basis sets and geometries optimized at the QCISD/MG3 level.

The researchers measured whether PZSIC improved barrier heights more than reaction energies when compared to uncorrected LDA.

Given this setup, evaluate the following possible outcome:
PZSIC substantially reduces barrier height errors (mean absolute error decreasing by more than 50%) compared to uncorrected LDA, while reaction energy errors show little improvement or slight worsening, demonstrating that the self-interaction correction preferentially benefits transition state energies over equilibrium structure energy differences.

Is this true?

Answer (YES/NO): YES